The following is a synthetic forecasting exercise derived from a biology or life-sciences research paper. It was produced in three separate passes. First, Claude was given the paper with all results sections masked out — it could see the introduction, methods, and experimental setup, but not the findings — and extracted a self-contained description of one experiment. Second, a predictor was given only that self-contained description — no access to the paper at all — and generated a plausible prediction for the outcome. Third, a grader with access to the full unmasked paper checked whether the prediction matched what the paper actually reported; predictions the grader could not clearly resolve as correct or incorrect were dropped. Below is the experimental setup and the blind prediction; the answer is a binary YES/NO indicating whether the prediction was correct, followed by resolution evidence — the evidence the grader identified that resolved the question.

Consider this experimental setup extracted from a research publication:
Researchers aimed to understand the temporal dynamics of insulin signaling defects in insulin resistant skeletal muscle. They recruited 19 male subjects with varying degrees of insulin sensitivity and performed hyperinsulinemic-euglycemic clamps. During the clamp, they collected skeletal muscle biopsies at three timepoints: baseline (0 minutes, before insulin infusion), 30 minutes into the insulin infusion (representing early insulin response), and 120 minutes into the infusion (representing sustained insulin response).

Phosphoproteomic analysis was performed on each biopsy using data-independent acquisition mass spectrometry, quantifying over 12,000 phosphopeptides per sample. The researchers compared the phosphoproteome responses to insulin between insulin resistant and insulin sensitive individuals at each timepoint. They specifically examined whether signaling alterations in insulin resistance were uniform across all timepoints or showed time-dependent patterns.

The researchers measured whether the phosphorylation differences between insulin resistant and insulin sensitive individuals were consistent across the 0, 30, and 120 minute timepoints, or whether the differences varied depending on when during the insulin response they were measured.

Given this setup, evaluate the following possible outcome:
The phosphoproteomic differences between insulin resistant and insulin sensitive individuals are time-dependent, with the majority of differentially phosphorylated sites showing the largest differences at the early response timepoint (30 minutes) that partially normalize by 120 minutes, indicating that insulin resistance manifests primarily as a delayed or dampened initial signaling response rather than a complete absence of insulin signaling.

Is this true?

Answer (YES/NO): NO